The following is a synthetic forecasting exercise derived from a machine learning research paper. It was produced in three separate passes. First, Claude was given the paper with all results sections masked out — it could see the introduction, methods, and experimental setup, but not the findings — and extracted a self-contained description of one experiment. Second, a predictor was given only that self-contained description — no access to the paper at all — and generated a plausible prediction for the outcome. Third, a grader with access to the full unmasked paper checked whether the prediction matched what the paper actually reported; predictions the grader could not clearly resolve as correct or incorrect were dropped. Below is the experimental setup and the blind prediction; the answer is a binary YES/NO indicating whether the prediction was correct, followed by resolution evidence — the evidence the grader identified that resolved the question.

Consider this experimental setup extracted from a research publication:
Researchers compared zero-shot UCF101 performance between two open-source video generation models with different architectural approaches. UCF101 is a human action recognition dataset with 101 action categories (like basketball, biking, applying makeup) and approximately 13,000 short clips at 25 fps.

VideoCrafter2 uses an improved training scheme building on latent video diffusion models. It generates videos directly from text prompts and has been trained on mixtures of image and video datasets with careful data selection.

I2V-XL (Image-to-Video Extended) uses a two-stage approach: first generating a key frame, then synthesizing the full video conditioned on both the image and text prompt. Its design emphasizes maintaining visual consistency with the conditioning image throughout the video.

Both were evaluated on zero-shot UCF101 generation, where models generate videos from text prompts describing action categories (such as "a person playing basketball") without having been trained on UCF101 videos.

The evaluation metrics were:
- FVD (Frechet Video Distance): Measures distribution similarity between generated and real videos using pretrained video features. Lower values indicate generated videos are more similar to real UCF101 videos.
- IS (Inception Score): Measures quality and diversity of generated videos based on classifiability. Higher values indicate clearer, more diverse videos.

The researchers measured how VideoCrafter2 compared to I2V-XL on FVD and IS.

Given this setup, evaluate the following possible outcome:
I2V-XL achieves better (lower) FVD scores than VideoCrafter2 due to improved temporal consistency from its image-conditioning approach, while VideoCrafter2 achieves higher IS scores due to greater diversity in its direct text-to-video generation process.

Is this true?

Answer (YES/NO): YES